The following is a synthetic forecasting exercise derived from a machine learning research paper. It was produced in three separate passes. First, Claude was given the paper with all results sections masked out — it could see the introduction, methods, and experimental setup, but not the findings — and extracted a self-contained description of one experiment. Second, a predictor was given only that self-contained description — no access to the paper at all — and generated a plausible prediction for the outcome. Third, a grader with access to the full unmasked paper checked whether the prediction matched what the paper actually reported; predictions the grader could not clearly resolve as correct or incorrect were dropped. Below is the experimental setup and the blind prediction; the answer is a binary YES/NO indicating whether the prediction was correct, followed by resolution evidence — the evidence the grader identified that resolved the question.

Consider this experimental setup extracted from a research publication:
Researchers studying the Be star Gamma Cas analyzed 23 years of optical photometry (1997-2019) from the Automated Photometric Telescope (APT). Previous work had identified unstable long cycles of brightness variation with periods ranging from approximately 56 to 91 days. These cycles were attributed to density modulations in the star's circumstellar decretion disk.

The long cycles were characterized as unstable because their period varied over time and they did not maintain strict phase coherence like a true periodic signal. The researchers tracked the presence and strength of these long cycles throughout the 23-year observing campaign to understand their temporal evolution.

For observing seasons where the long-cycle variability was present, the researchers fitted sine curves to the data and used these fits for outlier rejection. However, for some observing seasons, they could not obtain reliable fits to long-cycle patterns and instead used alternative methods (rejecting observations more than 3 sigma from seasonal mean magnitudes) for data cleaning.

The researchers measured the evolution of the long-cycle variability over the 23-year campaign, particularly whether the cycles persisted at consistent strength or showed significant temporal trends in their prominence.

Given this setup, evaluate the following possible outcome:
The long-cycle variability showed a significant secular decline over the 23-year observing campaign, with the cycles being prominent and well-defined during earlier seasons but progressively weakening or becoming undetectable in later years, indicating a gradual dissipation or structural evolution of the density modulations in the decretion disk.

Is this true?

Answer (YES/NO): NO